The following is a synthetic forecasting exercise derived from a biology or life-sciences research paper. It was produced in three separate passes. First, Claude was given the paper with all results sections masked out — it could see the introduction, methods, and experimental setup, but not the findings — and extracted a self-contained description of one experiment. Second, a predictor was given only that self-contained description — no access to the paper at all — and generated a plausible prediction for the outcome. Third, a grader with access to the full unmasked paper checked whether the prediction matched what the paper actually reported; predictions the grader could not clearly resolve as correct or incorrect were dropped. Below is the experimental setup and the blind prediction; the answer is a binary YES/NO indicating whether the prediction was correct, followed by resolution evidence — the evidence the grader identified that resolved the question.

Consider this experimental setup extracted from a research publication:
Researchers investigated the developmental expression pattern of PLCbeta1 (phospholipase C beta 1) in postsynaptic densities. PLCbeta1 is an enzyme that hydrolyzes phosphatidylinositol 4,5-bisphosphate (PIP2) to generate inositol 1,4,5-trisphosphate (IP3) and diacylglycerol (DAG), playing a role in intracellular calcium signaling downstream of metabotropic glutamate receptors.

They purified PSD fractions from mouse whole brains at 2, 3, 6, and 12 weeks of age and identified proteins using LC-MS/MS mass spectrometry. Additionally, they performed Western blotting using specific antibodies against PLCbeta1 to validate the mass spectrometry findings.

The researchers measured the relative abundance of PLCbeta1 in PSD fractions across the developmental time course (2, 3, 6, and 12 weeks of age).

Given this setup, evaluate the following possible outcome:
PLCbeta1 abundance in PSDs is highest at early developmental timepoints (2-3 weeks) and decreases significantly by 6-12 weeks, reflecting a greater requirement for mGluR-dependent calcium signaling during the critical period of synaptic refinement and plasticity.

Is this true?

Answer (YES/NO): YES